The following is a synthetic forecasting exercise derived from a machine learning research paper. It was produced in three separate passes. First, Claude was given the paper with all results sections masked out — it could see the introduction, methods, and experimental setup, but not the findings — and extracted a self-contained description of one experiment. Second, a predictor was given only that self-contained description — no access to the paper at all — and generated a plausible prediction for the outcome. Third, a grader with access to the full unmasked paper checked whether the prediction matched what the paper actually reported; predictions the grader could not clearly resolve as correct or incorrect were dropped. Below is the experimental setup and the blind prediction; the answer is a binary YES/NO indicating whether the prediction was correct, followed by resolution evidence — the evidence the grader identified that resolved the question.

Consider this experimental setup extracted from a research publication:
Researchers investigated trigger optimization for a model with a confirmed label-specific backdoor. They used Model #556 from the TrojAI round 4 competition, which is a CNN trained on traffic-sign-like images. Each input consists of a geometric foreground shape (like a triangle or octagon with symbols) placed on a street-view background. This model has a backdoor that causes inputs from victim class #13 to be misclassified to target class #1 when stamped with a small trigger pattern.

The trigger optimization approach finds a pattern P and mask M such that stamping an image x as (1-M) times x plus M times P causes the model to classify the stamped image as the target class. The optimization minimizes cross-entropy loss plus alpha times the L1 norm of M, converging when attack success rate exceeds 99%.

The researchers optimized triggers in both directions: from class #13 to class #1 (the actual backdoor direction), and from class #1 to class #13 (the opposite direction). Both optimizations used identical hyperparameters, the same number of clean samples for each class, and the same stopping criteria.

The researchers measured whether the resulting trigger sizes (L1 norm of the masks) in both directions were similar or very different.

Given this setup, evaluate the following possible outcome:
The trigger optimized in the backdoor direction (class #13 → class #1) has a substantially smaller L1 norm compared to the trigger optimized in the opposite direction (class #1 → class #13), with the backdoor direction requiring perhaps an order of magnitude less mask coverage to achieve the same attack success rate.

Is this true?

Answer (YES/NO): YES